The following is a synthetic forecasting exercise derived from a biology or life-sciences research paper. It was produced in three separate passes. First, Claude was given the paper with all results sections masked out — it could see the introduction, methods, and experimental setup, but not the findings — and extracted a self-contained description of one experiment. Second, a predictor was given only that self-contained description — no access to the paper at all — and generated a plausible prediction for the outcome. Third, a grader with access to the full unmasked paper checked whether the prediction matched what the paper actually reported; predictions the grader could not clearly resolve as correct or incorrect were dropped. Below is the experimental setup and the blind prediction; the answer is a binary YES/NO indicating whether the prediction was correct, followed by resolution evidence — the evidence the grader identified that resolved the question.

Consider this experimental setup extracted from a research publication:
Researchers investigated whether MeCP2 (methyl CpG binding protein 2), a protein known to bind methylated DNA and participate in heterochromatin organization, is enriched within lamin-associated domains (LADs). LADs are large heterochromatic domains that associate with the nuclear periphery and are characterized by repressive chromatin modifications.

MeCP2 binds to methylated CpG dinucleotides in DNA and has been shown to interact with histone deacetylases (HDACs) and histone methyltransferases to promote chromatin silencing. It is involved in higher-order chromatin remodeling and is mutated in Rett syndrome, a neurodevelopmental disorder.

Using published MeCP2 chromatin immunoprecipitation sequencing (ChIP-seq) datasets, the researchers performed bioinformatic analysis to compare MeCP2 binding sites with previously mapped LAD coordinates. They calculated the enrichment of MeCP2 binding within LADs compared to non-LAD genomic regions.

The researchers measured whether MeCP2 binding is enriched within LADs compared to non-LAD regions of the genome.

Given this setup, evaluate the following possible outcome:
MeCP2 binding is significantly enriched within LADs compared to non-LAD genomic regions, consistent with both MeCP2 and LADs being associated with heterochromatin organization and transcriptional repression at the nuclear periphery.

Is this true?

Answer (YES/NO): YES